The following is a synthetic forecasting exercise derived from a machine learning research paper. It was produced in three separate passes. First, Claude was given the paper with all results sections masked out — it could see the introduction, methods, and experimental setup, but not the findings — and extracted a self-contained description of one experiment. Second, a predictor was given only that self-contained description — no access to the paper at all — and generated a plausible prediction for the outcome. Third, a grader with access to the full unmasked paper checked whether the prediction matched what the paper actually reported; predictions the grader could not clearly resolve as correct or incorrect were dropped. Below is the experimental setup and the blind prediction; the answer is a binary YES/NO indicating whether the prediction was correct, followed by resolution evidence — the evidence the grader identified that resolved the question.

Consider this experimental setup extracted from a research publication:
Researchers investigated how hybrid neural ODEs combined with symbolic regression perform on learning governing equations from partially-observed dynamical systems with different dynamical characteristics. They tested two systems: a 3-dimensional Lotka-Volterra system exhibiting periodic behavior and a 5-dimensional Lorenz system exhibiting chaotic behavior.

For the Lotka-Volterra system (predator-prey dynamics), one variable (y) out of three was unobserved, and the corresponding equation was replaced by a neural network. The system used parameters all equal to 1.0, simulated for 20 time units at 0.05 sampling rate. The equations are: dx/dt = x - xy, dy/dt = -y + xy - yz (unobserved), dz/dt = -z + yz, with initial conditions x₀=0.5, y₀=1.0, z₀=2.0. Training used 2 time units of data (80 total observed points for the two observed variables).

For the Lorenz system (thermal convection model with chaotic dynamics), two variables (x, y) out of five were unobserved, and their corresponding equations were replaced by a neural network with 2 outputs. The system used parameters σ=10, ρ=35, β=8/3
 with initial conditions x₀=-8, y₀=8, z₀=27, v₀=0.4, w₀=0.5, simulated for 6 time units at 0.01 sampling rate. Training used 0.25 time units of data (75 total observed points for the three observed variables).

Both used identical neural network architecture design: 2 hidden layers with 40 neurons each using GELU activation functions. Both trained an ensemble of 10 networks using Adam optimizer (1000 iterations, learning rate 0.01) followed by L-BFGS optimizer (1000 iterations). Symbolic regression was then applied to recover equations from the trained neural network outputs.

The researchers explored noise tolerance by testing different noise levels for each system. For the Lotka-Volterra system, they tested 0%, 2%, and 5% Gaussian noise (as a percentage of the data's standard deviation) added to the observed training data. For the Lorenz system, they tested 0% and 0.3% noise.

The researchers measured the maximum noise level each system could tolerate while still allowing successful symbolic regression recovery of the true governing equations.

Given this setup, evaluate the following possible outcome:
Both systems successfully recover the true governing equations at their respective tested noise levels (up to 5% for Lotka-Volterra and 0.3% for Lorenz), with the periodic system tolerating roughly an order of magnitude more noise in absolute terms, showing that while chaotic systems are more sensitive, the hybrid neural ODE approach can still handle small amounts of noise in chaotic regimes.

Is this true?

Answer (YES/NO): YES